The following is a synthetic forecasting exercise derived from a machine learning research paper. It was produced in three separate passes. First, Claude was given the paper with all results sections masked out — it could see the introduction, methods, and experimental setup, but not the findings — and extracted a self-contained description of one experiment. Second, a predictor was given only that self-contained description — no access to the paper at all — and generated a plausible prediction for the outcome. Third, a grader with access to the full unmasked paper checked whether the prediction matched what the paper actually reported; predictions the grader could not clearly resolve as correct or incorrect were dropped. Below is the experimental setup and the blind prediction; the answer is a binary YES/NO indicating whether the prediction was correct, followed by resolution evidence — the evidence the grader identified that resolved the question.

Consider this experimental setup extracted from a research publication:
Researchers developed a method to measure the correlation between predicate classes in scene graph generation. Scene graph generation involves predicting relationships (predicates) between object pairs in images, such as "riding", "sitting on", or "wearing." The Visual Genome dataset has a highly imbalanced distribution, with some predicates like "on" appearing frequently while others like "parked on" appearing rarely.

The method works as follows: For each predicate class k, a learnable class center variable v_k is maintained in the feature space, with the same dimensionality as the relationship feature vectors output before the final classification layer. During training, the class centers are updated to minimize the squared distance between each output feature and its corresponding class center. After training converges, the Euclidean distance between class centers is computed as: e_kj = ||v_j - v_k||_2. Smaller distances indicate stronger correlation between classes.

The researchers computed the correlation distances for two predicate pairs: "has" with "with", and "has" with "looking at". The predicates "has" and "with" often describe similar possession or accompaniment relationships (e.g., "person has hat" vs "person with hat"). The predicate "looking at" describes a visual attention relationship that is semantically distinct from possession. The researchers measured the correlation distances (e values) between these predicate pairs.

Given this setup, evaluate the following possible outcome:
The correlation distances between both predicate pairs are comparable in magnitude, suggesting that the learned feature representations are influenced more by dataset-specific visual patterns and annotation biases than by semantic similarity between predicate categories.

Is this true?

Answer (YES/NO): NO